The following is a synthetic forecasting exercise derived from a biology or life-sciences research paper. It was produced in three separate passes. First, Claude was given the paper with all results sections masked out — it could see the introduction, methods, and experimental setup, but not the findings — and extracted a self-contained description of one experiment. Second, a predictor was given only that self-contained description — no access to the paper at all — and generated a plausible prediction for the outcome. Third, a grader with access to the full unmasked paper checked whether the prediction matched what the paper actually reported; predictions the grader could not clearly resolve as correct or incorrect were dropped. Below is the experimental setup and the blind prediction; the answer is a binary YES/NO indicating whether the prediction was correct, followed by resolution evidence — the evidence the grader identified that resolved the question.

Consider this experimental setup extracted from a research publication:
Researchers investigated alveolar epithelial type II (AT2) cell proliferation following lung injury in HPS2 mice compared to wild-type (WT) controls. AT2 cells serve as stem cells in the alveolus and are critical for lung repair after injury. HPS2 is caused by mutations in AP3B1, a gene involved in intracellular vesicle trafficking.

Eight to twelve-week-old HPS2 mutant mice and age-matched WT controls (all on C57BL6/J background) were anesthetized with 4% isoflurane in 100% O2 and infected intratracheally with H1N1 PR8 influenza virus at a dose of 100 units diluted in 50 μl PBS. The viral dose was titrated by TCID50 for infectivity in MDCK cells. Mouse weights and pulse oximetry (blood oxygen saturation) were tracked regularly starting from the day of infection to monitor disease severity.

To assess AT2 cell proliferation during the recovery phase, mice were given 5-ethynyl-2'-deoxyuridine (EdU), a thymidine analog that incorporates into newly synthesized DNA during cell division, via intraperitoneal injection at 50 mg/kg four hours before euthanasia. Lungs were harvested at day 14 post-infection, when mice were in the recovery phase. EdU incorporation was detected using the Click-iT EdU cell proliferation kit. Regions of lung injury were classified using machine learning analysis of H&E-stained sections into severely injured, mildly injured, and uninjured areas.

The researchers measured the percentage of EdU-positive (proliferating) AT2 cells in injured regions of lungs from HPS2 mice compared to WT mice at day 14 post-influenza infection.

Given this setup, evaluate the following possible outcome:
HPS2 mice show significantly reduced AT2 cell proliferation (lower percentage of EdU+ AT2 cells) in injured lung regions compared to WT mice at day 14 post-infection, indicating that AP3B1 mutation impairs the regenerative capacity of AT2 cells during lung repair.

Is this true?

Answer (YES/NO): NO